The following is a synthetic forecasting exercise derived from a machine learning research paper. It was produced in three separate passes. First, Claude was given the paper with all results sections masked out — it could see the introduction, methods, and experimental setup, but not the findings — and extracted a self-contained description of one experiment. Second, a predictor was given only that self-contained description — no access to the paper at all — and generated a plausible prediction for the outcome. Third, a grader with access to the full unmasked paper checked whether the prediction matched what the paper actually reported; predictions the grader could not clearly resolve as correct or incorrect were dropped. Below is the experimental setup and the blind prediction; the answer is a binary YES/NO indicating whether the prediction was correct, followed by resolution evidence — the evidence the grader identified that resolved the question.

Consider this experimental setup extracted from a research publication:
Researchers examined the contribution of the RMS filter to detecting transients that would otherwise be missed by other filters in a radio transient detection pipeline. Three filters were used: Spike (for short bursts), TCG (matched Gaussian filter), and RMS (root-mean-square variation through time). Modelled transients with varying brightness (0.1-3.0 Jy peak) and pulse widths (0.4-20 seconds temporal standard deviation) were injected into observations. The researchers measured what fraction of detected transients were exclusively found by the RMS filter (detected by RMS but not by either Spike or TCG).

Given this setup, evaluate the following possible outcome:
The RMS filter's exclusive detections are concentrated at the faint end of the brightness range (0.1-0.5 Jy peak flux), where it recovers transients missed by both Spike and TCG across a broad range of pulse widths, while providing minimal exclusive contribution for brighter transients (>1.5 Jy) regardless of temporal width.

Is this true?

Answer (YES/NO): NO